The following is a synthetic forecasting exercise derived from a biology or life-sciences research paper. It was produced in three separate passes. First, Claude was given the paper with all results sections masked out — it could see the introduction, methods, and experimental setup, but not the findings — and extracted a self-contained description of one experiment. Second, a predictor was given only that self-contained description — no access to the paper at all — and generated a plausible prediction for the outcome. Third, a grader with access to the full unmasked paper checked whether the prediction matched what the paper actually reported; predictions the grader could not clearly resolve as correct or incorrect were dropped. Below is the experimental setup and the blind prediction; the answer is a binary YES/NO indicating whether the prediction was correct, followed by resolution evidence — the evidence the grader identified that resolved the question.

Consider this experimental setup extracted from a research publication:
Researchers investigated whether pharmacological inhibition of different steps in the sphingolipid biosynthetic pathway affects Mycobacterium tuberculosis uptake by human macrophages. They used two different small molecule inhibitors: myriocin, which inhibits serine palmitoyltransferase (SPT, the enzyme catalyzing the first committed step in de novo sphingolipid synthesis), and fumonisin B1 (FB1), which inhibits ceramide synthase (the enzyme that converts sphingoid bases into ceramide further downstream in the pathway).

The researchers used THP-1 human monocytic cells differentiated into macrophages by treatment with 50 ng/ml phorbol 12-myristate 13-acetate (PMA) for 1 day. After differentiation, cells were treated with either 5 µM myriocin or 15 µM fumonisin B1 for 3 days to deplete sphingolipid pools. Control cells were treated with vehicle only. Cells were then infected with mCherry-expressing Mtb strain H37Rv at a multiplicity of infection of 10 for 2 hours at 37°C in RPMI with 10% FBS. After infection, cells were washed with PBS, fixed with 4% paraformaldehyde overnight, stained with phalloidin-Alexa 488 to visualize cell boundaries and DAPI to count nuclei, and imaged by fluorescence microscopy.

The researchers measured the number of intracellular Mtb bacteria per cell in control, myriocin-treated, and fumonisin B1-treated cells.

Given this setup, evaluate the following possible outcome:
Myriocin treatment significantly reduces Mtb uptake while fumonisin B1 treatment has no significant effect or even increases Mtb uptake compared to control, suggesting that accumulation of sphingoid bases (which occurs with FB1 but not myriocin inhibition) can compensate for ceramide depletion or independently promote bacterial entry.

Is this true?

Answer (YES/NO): NO